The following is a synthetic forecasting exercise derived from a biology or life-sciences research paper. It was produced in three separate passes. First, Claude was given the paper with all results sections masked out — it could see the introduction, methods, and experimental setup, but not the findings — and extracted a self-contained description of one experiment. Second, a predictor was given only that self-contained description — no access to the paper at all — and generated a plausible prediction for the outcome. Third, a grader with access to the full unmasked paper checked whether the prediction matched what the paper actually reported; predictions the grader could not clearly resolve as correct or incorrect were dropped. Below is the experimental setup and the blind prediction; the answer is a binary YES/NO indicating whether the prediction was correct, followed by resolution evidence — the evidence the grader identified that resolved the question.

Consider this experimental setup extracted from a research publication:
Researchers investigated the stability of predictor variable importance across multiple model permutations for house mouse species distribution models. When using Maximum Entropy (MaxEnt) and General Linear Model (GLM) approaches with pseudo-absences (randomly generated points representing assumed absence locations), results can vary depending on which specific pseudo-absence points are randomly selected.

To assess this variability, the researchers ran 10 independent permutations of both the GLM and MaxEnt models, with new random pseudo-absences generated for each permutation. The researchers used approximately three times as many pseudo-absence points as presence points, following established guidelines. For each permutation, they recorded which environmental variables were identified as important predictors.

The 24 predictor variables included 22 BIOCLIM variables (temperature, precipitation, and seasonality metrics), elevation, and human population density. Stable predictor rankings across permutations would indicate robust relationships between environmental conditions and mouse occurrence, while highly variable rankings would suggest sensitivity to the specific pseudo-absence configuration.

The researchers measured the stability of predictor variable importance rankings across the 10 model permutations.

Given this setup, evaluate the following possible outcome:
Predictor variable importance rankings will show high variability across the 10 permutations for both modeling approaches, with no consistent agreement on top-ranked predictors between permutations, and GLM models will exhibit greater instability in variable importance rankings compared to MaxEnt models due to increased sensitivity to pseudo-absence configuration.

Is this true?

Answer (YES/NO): NO